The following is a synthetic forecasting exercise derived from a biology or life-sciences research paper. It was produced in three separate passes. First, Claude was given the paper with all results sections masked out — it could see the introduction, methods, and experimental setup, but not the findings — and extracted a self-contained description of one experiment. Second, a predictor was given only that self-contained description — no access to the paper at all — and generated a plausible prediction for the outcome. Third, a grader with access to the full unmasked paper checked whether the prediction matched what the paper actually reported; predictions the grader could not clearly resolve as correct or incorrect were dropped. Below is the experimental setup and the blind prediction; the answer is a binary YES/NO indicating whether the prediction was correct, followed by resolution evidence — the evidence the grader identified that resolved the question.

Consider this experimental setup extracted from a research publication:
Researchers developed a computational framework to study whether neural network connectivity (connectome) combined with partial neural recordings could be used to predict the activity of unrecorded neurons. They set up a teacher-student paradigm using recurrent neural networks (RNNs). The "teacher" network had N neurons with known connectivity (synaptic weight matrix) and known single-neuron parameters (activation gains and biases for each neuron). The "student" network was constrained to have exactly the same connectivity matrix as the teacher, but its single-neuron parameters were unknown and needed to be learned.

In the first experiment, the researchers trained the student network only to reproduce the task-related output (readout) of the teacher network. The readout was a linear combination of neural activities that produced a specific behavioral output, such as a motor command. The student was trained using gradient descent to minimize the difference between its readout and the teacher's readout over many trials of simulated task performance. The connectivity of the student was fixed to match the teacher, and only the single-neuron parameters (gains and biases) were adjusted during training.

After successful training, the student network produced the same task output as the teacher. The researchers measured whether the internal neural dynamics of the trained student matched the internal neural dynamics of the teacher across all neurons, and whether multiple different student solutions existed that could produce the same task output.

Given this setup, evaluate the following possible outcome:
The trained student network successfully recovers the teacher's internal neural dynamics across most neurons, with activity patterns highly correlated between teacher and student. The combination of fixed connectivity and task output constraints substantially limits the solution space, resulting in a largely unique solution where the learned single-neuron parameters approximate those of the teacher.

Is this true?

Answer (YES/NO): NO